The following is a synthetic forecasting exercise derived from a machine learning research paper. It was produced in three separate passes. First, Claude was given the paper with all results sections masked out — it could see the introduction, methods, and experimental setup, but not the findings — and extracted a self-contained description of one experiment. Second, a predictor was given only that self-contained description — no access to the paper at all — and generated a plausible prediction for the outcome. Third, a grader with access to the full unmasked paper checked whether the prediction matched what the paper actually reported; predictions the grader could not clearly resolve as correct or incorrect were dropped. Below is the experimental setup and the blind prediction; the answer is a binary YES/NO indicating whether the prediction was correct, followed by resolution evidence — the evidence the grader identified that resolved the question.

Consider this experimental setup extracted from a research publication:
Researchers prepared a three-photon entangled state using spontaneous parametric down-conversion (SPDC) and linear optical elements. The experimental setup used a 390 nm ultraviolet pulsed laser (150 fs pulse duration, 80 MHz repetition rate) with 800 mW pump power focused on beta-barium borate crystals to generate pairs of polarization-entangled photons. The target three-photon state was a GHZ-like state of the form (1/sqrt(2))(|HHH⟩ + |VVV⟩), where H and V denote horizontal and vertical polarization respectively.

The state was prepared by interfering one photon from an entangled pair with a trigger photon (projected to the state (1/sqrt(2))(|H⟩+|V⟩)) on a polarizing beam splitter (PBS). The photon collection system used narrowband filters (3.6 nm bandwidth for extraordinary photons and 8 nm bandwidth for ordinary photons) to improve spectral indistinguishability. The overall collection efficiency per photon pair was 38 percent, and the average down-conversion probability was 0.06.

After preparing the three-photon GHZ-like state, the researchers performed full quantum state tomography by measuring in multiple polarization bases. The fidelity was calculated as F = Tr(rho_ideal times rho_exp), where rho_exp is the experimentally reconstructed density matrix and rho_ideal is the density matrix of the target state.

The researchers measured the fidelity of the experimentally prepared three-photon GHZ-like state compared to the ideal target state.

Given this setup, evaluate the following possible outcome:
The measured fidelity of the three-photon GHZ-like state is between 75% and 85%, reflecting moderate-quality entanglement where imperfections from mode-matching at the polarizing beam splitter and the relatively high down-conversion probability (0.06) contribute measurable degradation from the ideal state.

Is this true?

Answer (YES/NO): NO